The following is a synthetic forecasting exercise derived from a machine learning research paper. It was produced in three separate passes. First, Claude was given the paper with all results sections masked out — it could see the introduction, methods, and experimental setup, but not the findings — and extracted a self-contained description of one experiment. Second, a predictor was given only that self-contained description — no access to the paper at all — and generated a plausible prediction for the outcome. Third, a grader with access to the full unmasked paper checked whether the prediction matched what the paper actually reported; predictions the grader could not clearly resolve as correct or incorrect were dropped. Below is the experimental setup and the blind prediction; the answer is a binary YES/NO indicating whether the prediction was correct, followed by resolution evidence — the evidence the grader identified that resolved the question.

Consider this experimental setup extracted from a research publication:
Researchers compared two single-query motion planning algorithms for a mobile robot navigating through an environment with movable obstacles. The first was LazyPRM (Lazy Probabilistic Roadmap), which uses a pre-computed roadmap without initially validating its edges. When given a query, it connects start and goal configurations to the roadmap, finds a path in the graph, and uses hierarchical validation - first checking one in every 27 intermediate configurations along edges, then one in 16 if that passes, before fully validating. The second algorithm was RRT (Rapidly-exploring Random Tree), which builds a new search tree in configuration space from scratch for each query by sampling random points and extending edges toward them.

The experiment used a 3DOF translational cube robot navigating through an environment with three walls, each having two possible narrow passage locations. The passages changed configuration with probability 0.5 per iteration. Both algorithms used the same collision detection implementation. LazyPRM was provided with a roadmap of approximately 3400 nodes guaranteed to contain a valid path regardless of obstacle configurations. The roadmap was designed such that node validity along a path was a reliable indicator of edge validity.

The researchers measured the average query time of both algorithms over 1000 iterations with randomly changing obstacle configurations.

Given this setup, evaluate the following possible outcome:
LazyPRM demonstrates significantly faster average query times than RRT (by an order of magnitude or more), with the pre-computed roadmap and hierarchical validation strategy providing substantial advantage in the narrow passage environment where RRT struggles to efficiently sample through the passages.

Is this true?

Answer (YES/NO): NO